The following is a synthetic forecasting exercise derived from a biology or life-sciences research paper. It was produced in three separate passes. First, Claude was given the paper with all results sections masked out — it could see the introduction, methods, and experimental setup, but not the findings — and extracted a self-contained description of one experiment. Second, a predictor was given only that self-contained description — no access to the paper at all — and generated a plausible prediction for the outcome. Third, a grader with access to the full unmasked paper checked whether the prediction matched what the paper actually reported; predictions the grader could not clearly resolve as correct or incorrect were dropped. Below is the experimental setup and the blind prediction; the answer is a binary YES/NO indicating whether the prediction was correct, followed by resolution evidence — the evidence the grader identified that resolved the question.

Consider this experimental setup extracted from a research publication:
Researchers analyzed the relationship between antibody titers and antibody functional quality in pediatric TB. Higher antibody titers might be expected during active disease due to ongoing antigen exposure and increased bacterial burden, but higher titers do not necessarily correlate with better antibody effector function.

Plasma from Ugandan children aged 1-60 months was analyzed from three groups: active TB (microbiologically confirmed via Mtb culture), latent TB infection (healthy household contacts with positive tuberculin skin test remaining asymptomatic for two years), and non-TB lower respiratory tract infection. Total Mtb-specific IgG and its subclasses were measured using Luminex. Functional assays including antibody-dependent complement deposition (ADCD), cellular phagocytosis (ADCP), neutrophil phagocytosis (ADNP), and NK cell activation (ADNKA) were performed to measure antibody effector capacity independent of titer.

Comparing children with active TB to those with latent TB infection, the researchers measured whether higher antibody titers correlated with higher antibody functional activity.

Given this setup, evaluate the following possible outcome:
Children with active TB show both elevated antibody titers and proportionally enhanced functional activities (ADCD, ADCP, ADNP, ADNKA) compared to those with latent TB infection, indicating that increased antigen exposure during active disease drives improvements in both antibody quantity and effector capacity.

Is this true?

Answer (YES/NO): NO